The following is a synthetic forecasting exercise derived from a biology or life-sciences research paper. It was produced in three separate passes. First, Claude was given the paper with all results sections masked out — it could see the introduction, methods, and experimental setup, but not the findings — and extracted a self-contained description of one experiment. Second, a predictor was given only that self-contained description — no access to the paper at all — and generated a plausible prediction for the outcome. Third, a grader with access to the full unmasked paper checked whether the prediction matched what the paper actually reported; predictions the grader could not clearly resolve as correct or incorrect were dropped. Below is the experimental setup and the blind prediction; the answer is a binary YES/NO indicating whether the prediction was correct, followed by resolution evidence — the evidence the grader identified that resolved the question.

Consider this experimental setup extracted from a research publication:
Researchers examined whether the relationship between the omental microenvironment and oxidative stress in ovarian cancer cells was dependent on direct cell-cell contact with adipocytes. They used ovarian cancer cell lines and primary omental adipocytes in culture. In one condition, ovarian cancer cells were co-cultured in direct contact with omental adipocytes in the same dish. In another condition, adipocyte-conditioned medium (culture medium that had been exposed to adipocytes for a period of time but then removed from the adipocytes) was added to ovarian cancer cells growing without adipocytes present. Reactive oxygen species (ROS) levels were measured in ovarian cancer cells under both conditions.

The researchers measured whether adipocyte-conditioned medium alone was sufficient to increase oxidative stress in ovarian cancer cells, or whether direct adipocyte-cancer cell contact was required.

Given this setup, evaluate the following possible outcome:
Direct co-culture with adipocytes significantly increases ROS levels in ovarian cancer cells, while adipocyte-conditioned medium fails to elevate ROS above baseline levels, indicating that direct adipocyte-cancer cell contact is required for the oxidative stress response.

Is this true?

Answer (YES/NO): NO